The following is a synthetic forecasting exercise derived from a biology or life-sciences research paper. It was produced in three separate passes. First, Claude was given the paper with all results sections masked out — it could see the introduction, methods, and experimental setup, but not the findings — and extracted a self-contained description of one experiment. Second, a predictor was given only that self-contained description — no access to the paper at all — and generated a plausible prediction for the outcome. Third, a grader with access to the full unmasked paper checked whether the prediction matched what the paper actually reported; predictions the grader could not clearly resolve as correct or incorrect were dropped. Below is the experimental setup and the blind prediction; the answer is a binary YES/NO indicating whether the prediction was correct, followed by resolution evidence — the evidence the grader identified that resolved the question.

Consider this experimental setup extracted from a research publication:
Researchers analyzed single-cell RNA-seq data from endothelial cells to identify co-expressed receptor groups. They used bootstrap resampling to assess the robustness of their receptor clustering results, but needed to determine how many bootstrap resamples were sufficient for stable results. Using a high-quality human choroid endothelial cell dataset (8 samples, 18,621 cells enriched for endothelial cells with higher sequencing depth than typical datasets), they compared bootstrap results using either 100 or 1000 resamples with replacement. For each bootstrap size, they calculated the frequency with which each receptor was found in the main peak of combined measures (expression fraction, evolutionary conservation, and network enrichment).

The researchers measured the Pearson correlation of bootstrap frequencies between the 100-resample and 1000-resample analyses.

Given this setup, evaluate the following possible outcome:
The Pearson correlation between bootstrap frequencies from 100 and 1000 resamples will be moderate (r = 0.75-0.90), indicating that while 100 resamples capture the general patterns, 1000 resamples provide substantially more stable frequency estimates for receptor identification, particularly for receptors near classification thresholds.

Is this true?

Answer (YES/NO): NO